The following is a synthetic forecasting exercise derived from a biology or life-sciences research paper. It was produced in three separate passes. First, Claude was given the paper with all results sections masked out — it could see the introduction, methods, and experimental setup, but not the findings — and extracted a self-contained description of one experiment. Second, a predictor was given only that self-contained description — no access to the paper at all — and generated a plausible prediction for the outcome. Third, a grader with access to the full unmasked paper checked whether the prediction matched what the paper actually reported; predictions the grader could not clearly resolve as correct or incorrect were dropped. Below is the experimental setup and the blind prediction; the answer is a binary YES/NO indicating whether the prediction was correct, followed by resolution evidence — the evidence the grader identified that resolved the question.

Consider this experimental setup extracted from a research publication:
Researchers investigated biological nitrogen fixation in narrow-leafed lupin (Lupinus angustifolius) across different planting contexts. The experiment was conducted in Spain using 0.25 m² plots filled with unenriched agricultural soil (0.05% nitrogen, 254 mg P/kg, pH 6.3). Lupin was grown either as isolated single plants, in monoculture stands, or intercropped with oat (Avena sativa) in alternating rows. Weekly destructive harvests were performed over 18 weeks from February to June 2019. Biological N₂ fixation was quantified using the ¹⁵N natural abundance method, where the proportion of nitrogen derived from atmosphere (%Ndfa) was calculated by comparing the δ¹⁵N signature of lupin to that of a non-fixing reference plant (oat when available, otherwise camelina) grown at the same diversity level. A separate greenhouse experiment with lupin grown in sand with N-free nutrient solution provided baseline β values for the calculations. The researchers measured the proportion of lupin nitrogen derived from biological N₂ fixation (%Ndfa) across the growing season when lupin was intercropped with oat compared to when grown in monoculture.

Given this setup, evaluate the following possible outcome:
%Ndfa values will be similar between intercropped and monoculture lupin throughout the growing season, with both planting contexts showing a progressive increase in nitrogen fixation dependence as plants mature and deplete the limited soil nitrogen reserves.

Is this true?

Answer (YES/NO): NO